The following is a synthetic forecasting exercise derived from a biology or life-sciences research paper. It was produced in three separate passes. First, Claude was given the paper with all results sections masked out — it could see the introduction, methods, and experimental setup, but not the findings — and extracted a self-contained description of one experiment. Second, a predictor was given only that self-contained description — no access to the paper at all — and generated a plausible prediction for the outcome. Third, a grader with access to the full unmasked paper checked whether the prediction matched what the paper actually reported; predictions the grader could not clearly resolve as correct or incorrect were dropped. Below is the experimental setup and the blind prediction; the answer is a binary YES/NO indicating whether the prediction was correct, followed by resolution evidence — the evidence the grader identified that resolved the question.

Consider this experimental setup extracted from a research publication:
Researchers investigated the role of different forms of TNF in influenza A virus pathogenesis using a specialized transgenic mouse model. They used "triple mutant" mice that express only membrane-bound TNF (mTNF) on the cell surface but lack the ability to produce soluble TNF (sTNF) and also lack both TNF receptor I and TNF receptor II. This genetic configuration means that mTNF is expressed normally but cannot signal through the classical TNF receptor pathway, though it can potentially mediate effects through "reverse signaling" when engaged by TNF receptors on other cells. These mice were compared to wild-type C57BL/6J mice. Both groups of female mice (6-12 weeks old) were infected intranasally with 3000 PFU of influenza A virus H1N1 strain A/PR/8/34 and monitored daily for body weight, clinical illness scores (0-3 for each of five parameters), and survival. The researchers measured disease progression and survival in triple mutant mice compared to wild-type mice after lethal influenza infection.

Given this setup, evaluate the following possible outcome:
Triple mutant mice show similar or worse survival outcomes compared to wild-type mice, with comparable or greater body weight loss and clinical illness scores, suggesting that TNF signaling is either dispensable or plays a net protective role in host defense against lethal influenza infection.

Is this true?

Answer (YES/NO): YES